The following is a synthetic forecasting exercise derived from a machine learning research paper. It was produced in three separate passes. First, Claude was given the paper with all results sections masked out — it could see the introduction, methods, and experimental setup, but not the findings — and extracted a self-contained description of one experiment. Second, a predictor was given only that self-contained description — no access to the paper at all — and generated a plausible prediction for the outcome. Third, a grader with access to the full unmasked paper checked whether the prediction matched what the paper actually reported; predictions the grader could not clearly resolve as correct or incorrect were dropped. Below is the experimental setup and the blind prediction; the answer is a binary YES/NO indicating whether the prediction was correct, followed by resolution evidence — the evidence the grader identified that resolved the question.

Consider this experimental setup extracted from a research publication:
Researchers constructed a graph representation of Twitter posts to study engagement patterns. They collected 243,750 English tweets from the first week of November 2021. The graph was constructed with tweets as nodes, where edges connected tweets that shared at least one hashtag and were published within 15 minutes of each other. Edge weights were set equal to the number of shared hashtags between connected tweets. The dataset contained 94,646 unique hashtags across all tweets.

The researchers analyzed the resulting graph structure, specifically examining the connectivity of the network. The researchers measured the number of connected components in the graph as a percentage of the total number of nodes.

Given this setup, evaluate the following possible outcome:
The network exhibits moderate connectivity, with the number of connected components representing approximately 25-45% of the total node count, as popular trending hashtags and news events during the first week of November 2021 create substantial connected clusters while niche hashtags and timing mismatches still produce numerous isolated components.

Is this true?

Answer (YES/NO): NO